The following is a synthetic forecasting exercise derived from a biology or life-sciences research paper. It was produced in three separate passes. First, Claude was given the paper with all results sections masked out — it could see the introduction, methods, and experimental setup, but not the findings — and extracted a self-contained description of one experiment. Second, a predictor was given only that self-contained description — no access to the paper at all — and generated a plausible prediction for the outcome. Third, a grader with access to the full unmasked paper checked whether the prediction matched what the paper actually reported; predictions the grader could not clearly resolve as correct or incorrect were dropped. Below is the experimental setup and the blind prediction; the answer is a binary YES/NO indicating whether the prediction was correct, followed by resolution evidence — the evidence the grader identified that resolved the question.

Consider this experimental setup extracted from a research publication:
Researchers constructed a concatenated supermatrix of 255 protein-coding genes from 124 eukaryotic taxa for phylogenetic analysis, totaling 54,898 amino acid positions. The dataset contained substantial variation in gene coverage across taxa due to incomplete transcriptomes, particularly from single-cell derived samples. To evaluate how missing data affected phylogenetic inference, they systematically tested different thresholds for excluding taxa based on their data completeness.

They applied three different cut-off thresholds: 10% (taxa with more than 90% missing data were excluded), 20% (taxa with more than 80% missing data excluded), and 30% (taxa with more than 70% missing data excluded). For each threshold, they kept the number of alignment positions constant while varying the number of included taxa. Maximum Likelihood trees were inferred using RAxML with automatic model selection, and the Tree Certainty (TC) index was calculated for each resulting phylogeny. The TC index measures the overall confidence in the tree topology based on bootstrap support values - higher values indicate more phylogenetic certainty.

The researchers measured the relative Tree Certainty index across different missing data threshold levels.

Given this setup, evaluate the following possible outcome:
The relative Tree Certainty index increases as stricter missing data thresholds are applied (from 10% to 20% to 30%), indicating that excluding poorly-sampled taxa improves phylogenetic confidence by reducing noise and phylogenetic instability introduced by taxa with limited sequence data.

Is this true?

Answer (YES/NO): NO